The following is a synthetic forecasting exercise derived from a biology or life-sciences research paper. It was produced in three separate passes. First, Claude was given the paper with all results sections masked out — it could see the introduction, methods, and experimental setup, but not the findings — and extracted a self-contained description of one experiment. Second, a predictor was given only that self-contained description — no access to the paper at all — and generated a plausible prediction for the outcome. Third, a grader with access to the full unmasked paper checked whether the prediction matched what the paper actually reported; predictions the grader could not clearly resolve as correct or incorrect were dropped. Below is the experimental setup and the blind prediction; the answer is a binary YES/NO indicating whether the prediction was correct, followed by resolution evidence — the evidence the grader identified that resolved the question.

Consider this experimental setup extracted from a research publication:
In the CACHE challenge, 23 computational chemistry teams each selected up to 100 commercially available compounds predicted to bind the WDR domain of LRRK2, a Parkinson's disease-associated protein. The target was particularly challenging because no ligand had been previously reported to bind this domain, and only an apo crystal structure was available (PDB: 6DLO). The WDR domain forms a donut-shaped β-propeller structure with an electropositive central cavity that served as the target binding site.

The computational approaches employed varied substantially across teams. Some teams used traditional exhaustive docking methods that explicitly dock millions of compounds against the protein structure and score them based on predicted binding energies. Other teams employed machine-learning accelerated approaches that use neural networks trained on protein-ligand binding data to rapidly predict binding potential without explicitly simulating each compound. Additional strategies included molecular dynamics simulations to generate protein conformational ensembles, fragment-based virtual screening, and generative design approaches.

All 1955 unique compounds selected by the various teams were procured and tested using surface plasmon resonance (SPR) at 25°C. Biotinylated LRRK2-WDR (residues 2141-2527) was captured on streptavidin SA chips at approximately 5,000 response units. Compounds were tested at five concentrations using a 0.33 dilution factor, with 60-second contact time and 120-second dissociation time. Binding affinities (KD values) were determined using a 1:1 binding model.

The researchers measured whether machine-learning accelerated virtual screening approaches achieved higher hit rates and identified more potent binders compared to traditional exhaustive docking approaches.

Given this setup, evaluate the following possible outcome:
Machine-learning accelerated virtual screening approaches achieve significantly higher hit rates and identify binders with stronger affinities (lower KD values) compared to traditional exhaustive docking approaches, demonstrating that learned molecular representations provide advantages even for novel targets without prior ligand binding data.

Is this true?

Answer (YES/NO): NO